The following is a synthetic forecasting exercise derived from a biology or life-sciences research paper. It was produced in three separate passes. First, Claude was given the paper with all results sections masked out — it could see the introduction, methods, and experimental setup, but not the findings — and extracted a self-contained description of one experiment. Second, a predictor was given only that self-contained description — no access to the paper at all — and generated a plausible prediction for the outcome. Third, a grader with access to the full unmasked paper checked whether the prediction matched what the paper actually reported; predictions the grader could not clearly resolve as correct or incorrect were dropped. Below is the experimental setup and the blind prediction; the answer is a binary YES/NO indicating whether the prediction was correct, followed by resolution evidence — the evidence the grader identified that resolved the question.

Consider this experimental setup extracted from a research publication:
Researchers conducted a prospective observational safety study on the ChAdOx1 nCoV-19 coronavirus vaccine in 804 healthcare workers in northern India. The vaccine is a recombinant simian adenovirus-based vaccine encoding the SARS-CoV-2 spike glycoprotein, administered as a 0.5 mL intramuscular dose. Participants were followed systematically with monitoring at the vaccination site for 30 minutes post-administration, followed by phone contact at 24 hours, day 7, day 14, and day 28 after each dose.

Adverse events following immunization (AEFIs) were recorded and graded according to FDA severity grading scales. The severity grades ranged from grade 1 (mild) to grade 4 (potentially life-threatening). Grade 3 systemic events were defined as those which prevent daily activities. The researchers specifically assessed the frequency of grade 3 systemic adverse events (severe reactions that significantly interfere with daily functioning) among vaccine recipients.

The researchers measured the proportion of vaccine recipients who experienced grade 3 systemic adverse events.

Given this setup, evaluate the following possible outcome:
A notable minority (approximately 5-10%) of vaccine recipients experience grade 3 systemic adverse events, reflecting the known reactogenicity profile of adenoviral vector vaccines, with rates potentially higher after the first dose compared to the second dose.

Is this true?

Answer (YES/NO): NO